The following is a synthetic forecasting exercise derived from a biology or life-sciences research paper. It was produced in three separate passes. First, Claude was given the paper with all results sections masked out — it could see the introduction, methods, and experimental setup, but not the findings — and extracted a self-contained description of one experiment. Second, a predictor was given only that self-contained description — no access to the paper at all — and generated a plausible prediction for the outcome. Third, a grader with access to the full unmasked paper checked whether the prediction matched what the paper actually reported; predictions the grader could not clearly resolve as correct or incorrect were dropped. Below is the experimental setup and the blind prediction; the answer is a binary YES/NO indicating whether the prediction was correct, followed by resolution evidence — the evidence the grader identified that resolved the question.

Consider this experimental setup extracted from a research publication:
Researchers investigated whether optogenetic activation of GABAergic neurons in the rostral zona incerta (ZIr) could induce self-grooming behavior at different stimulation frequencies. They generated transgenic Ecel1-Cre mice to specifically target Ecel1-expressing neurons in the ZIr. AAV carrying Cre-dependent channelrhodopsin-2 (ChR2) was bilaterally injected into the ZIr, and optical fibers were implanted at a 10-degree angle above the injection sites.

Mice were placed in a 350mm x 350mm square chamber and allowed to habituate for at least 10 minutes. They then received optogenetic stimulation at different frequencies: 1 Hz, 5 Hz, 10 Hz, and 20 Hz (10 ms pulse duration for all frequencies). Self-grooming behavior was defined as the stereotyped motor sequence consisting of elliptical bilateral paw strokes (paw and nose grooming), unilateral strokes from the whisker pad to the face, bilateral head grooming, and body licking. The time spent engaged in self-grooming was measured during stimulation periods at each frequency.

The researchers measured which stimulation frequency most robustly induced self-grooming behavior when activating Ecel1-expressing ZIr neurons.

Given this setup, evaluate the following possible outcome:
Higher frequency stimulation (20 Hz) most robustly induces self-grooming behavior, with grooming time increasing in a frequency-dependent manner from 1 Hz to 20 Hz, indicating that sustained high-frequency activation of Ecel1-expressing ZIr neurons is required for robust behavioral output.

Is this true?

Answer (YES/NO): NO